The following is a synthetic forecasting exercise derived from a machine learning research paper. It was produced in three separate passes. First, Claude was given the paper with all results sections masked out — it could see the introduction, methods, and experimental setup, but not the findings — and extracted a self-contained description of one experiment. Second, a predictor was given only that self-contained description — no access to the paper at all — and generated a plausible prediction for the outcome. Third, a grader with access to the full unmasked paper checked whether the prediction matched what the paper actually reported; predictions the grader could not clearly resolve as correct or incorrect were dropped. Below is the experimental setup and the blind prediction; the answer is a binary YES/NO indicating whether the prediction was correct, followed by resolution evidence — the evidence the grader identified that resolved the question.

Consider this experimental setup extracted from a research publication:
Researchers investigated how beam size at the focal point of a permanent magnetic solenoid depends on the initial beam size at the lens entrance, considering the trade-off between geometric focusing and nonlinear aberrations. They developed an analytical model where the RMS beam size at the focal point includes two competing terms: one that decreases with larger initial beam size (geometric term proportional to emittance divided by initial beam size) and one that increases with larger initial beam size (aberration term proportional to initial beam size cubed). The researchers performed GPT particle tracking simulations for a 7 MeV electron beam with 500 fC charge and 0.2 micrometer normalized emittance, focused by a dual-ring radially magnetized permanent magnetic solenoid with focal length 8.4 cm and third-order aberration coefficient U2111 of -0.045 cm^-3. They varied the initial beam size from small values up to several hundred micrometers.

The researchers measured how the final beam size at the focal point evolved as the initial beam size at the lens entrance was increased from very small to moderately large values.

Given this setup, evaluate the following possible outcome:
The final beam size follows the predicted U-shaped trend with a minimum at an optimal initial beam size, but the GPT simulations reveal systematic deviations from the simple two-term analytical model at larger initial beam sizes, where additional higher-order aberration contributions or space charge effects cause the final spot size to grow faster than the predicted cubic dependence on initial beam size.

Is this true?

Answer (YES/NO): NO